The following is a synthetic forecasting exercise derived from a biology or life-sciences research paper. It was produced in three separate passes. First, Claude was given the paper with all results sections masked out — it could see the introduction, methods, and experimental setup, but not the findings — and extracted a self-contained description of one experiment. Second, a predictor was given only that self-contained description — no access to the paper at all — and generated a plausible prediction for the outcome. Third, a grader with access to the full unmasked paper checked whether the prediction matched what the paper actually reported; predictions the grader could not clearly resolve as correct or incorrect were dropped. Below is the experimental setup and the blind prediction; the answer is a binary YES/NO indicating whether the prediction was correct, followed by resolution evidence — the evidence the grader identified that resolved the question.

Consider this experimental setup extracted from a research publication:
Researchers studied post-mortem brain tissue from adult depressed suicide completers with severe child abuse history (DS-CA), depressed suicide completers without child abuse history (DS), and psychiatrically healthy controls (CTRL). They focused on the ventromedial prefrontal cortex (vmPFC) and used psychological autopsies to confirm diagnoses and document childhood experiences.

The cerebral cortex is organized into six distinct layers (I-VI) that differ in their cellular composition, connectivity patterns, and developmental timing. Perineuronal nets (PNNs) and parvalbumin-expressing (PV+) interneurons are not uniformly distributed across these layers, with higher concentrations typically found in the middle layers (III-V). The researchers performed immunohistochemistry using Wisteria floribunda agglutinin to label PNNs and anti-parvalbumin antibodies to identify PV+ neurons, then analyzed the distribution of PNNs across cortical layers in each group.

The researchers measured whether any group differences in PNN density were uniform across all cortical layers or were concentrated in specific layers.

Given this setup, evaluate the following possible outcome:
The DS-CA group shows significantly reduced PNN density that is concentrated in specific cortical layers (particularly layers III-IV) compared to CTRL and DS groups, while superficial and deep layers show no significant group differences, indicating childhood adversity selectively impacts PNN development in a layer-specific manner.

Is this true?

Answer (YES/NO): NO